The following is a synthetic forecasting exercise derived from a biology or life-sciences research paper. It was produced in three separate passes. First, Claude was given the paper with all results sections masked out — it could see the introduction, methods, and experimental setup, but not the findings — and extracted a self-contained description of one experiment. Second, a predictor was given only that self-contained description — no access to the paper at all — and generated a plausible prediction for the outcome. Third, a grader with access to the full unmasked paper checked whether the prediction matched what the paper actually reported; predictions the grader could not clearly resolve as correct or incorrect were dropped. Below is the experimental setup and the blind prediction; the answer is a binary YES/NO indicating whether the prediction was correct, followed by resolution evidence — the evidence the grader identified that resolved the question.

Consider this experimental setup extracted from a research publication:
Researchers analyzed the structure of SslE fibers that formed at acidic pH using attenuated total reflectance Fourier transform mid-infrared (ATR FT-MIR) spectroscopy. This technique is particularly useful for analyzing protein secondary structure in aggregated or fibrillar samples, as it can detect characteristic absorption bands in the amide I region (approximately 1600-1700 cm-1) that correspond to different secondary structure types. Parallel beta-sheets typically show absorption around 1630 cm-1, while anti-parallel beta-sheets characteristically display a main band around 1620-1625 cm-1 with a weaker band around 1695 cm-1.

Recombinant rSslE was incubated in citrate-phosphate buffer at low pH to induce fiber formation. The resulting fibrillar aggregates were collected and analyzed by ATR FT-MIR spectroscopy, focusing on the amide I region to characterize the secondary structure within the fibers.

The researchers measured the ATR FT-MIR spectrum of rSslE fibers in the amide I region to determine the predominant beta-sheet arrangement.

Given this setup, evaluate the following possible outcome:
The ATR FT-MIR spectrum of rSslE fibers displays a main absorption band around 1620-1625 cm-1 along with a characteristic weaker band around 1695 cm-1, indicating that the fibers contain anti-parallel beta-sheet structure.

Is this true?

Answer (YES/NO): YES